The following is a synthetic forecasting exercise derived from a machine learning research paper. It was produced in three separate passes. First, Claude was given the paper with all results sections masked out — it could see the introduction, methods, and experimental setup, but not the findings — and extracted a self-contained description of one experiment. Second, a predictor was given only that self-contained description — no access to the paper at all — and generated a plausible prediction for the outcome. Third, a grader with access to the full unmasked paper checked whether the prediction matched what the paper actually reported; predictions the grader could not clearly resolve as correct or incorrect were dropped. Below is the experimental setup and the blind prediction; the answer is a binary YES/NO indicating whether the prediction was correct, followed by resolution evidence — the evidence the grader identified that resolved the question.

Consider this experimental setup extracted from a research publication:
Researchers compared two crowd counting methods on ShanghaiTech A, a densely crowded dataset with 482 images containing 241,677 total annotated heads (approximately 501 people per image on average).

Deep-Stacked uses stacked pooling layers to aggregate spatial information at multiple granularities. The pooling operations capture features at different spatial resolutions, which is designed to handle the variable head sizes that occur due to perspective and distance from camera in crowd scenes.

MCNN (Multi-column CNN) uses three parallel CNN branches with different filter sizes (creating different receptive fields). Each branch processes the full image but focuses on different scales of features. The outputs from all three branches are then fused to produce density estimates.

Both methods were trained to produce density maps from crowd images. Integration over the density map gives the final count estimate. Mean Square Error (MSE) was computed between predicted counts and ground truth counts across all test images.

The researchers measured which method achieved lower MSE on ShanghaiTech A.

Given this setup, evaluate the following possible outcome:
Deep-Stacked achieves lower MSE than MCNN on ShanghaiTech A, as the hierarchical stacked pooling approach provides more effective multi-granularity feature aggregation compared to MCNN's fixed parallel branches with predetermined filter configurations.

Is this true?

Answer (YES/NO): YES